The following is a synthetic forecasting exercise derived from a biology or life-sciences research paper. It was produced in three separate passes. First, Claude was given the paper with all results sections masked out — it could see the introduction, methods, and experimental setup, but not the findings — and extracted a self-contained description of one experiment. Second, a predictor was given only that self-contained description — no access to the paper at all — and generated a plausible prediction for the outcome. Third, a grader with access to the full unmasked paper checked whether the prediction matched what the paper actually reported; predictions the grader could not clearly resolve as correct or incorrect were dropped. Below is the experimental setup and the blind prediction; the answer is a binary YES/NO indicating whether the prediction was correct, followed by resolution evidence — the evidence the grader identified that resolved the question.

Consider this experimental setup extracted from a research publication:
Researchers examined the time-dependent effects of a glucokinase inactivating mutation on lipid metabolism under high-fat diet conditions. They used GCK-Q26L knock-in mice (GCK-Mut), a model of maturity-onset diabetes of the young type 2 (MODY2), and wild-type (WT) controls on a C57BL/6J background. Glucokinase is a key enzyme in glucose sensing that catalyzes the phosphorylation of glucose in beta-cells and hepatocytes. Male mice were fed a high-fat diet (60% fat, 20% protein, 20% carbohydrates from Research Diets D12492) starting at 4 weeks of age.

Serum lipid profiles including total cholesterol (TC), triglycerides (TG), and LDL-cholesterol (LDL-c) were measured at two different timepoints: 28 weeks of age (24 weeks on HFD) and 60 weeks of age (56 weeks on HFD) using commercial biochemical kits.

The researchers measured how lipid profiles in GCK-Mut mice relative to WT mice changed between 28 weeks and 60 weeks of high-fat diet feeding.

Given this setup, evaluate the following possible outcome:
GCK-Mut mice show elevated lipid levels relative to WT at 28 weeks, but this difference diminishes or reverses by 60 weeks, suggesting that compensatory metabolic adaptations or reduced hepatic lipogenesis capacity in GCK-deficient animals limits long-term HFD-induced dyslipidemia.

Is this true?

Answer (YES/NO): NO